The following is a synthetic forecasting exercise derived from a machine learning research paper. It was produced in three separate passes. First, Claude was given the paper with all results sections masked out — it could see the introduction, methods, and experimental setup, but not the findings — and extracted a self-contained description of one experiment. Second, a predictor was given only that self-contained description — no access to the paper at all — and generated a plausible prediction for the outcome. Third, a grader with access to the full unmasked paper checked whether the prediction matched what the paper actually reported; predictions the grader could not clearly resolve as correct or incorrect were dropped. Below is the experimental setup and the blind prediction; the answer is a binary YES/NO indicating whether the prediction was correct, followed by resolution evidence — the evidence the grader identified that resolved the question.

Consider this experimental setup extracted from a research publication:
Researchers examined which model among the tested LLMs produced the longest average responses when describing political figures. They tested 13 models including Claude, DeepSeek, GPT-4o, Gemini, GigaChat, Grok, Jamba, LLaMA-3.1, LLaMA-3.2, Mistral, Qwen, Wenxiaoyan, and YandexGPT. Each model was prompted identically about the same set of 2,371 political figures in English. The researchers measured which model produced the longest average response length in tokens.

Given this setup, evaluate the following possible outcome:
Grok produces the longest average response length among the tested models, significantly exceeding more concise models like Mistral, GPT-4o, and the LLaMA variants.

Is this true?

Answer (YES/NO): NO